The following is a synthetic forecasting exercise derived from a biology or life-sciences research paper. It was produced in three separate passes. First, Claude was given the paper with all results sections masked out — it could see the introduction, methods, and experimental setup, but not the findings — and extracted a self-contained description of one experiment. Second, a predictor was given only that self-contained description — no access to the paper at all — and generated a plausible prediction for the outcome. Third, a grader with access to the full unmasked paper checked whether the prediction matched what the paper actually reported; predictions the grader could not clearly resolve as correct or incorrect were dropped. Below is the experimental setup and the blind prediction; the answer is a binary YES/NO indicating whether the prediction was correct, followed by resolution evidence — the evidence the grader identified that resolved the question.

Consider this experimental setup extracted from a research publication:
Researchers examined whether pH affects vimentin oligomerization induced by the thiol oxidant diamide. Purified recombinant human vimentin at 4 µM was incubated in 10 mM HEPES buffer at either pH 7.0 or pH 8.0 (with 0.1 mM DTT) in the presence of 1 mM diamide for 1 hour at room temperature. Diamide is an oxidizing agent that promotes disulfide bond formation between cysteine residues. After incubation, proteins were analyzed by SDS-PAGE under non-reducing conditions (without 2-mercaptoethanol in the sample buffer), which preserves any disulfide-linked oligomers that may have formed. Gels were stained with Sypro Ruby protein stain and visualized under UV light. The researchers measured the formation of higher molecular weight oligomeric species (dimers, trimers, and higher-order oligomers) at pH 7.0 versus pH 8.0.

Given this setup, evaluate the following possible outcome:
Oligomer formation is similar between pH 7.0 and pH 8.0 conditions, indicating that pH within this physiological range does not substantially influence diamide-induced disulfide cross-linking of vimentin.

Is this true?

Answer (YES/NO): NO